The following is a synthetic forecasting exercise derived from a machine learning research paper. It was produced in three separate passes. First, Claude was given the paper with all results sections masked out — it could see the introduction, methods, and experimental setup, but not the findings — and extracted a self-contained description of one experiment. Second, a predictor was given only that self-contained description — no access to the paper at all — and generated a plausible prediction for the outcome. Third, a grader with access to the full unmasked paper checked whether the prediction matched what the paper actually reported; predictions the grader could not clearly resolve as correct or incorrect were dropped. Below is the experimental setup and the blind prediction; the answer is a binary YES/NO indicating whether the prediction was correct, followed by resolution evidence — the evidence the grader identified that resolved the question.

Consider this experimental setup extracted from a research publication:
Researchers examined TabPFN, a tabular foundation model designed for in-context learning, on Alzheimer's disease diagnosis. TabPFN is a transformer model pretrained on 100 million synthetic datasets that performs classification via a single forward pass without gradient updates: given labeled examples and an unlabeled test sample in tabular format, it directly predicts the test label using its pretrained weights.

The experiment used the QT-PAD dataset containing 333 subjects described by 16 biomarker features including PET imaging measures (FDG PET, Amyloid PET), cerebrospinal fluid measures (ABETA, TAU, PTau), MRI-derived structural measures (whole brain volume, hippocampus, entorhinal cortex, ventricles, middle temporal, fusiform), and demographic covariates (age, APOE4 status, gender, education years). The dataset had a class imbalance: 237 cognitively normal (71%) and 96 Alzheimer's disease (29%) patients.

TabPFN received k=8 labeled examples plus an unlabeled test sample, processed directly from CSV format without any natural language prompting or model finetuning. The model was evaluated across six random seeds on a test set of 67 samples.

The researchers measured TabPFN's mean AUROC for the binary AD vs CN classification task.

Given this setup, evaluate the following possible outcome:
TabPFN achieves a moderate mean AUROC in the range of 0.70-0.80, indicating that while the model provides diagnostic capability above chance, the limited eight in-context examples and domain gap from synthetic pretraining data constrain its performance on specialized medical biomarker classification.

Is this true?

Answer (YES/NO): YES